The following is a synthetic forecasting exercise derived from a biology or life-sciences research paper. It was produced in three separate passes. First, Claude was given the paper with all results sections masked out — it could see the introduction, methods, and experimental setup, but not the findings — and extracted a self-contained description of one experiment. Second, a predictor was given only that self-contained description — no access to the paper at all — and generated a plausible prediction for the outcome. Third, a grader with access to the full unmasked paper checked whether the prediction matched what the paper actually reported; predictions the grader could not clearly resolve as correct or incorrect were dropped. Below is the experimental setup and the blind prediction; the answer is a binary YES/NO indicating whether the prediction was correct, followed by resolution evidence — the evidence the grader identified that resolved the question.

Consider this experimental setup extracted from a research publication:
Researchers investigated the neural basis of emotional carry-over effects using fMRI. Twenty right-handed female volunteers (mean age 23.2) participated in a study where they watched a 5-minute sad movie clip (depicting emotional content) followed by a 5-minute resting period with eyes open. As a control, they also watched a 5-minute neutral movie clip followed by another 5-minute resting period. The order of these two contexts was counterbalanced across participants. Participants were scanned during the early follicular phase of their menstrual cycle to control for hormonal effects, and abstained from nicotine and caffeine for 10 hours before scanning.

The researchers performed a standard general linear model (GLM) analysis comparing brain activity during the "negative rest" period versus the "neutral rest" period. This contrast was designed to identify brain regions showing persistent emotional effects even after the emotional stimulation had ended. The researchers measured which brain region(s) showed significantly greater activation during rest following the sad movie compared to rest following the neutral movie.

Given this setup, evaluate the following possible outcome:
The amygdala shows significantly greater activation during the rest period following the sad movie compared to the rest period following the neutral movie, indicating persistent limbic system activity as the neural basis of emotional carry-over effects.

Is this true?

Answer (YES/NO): NO